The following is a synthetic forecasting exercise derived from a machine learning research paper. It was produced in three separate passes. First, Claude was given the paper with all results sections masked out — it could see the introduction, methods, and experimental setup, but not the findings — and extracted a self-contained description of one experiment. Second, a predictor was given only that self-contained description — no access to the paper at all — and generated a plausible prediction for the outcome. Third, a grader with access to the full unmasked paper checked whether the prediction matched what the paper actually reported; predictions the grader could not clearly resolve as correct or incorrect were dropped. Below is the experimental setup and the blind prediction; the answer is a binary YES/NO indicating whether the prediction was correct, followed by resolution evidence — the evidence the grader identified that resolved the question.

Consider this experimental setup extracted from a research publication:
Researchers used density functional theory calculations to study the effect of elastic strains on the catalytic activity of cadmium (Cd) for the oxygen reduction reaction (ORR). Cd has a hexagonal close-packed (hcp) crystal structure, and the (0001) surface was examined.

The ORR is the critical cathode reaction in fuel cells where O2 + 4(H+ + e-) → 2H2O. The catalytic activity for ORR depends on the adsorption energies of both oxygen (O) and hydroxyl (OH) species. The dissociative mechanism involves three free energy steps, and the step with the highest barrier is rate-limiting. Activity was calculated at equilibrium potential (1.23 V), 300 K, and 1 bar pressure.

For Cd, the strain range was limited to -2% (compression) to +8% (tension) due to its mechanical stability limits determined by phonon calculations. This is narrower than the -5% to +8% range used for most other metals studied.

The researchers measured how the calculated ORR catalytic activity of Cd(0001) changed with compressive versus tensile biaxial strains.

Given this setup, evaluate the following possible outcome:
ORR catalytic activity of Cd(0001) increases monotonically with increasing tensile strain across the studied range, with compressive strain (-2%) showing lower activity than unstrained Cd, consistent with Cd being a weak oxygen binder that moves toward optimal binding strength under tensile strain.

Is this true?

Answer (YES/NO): NO